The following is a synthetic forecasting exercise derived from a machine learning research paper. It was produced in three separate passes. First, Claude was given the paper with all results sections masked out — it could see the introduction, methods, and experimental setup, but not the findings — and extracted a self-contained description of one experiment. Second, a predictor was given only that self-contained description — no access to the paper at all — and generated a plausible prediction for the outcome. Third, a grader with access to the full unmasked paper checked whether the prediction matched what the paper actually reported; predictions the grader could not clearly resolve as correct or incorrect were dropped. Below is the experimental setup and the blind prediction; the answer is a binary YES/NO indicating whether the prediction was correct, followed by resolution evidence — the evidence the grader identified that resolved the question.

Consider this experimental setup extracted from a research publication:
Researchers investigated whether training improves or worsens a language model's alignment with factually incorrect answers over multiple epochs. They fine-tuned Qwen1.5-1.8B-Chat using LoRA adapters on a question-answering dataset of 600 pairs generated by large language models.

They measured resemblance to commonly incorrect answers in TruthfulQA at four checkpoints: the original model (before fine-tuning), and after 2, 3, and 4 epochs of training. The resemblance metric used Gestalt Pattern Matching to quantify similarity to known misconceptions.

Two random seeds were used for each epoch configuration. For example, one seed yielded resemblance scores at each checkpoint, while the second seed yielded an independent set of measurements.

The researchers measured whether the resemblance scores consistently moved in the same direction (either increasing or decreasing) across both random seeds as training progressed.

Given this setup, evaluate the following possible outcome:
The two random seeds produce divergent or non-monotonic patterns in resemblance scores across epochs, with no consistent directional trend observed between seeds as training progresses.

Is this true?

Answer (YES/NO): NO